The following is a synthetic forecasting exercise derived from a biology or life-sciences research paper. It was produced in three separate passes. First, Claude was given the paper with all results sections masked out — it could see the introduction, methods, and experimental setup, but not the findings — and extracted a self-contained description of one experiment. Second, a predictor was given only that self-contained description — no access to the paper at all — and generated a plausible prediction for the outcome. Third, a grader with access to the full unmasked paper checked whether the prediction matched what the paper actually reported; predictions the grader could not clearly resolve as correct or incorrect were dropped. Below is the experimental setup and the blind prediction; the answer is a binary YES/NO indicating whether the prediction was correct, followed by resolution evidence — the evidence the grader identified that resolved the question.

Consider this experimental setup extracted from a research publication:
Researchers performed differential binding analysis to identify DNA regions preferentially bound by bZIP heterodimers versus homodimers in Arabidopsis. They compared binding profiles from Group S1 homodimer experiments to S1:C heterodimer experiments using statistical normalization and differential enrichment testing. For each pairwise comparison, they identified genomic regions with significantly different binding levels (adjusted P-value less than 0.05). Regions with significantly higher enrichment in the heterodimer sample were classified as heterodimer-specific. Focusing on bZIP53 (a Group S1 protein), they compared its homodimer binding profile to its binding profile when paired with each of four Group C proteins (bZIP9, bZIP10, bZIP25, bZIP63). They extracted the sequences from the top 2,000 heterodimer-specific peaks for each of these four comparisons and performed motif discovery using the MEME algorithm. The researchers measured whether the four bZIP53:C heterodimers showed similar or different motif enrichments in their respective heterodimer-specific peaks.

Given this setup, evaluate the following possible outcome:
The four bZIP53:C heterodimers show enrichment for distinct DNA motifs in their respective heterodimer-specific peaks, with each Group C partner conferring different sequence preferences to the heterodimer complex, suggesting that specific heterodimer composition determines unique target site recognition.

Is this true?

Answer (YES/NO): NO